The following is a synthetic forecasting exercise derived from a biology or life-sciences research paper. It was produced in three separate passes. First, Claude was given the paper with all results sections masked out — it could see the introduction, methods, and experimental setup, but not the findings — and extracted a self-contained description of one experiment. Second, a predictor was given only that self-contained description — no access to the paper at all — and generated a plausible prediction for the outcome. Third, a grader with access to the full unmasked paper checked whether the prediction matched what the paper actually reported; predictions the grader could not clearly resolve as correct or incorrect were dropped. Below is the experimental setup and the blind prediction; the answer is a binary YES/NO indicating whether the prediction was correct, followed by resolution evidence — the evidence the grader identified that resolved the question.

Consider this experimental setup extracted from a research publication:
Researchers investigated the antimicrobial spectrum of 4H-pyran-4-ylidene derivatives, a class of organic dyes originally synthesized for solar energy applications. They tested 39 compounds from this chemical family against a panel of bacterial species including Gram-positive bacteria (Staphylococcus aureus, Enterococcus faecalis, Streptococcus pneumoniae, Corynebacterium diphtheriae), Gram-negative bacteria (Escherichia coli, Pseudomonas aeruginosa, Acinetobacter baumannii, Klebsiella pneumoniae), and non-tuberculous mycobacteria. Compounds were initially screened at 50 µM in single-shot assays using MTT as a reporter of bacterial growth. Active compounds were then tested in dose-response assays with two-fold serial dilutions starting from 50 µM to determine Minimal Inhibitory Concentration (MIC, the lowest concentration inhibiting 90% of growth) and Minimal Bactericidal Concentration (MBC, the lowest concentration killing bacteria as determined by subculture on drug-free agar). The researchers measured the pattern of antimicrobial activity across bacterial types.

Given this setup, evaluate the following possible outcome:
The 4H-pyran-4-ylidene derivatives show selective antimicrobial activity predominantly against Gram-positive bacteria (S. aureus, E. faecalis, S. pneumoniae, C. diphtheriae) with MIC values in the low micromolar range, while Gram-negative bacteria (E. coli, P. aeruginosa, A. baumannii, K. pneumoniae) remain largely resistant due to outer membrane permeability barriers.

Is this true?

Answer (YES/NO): YES